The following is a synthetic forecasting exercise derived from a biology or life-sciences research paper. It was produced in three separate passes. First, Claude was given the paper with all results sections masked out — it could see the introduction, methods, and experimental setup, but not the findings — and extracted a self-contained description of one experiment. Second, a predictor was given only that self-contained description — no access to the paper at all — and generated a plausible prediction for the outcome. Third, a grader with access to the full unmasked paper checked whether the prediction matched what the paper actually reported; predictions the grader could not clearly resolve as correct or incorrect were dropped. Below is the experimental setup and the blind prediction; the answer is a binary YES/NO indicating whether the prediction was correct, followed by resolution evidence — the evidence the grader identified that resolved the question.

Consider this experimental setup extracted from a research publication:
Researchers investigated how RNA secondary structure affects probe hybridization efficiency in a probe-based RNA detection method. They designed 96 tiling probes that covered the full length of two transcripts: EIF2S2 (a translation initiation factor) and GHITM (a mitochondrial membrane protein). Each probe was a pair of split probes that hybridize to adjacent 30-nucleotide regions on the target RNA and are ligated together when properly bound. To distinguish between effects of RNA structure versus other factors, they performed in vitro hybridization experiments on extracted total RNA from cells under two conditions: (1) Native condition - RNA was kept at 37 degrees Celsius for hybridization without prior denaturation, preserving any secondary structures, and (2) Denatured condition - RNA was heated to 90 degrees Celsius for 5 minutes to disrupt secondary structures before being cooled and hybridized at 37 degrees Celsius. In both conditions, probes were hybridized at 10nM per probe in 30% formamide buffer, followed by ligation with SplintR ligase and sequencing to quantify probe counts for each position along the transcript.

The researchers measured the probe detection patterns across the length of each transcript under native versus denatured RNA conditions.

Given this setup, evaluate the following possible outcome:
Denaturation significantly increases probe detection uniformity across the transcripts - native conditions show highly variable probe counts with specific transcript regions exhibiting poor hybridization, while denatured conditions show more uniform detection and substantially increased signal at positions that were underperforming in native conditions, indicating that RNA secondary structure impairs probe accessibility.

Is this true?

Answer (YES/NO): NO